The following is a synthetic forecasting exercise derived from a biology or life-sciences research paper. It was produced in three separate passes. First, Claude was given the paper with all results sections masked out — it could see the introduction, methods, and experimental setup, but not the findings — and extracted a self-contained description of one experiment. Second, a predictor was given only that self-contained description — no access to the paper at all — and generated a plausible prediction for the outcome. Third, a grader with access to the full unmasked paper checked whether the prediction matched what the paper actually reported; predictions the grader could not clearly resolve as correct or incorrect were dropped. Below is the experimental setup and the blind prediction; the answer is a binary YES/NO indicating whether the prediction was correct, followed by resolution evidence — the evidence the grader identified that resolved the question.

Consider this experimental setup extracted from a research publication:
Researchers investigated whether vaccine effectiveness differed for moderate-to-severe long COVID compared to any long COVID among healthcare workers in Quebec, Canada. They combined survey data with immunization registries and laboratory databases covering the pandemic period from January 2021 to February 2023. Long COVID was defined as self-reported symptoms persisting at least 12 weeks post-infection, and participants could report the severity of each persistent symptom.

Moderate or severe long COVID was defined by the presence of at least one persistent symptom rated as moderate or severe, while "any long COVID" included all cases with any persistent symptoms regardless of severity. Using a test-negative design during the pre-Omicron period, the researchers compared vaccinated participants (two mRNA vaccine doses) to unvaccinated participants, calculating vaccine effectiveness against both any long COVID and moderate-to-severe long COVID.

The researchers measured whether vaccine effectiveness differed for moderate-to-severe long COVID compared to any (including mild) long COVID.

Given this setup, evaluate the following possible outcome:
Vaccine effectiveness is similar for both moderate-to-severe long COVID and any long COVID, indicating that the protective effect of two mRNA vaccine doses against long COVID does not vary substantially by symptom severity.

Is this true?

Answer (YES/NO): YES